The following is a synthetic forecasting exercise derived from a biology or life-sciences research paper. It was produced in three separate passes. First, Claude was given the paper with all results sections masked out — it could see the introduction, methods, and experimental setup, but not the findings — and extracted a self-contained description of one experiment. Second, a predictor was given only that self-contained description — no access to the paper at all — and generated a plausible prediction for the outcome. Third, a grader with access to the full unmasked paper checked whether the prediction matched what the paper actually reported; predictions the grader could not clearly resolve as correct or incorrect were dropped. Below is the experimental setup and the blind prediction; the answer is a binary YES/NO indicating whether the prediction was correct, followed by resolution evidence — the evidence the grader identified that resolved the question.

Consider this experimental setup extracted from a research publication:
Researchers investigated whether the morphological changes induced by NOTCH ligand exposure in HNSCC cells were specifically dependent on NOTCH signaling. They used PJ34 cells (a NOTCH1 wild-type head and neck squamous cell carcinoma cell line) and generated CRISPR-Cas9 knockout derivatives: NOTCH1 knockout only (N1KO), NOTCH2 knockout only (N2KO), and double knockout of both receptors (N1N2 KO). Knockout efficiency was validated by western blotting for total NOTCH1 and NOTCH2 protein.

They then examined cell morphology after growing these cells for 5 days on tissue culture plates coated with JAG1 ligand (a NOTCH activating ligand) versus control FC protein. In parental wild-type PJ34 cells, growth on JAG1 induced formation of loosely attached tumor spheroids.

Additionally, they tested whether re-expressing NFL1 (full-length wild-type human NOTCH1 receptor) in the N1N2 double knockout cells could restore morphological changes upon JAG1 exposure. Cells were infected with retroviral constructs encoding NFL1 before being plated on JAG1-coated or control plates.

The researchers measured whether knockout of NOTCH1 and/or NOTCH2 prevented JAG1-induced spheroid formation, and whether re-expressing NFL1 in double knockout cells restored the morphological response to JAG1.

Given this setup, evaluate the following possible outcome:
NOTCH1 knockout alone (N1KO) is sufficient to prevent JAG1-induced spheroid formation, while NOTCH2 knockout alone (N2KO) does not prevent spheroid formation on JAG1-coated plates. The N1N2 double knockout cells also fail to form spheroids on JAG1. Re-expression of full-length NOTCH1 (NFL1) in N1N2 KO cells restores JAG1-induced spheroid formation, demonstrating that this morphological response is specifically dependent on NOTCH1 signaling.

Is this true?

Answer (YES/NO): NO